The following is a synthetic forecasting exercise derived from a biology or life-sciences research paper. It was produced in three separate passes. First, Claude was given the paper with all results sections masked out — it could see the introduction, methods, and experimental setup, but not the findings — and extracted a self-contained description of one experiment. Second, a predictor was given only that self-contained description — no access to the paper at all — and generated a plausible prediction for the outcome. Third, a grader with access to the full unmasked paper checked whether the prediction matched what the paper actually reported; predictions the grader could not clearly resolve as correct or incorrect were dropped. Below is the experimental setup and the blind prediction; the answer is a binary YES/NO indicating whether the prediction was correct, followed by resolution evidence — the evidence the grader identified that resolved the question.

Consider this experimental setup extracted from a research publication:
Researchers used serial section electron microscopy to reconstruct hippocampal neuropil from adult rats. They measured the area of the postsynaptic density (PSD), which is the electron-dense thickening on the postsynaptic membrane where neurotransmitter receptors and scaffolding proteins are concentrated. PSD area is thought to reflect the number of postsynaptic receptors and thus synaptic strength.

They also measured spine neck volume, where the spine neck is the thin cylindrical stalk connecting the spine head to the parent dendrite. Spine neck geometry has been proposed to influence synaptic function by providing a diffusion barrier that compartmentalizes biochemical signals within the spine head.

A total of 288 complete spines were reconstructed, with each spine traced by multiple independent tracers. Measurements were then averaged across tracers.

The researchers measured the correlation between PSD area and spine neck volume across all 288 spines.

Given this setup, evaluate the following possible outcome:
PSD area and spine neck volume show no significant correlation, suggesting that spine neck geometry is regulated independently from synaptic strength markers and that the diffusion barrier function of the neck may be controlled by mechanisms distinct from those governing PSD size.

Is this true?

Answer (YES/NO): YES